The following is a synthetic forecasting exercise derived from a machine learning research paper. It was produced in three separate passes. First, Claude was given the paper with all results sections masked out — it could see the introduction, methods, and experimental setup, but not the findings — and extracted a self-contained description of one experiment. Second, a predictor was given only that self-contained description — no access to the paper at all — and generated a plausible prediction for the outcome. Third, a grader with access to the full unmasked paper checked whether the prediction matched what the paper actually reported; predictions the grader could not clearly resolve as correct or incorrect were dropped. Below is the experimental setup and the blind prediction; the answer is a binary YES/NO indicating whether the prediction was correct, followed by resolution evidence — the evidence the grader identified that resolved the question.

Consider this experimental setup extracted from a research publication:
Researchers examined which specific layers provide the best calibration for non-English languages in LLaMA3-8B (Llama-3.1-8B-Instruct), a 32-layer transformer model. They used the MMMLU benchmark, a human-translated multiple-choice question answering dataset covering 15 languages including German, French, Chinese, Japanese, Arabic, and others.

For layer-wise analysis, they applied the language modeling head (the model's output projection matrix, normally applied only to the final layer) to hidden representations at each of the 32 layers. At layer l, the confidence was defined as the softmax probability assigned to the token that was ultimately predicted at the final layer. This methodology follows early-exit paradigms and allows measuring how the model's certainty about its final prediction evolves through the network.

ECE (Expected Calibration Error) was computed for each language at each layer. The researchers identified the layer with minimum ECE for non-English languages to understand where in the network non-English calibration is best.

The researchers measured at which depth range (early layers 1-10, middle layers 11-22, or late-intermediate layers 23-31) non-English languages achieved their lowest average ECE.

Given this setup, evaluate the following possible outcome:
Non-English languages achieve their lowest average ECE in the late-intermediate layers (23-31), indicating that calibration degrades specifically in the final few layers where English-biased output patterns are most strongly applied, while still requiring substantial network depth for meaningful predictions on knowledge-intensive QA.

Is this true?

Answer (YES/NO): YES